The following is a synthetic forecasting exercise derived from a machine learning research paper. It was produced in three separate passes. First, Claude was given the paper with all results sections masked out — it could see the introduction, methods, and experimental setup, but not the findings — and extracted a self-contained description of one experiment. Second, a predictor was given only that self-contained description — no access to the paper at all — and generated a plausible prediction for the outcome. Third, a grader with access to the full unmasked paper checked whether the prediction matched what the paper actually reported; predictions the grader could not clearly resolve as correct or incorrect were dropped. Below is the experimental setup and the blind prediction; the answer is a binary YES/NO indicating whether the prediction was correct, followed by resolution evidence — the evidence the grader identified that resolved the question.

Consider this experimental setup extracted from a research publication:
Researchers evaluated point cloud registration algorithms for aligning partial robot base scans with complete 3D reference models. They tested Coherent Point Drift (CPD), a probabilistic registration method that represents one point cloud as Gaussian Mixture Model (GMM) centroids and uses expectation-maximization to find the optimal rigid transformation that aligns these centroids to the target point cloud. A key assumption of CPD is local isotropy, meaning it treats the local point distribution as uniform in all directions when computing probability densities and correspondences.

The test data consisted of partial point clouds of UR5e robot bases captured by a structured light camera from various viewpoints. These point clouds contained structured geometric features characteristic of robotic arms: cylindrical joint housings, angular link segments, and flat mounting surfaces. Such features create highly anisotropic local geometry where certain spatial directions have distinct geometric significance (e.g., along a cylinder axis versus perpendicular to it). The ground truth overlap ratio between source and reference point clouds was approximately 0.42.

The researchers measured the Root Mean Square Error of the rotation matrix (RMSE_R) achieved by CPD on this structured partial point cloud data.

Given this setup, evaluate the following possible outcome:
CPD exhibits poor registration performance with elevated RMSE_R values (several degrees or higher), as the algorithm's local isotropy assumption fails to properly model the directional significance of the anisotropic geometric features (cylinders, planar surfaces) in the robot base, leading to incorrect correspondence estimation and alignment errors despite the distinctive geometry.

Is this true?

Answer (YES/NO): NO